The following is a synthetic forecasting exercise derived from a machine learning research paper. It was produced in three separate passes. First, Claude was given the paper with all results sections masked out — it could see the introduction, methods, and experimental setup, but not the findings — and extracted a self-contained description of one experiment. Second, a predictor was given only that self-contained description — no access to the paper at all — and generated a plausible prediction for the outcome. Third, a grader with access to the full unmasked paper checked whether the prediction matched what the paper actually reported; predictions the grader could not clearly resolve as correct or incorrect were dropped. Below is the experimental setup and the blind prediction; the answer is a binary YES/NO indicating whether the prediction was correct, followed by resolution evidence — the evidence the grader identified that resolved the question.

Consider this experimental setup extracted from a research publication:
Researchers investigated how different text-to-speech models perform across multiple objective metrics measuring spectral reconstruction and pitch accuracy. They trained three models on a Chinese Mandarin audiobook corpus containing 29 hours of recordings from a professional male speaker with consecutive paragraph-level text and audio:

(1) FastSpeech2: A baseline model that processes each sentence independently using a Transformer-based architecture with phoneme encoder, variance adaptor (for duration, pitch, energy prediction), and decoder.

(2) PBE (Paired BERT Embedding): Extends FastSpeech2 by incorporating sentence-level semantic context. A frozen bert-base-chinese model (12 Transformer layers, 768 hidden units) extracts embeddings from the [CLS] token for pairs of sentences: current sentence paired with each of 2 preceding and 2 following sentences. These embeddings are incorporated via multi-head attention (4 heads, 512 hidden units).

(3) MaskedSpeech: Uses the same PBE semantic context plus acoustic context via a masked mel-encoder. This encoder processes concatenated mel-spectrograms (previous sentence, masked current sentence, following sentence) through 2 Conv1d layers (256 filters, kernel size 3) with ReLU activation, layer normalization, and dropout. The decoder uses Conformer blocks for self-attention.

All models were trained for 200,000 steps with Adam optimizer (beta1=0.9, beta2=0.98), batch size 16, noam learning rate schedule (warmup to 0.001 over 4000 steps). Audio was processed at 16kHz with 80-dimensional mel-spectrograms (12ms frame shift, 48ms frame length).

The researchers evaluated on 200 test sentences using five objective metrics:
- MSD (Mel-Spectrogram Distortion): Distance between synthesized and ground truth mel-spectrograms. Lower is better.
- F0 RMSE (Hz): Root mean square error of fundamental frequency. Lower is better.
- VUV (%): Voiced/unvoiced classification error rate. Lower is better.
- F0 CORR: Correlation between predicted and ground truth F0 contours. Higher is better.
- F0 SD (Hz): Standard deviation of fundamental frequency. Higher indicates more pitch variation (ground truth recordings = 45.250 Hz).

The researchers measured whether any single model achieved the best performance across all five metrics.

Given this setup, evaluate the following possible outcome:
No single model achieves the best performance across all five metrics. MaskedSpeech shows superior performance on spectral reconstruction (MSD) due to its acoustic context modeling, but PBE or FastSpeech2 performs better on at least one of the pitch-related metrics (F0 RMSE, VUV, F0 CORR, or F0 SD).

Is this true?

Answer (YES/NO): NO